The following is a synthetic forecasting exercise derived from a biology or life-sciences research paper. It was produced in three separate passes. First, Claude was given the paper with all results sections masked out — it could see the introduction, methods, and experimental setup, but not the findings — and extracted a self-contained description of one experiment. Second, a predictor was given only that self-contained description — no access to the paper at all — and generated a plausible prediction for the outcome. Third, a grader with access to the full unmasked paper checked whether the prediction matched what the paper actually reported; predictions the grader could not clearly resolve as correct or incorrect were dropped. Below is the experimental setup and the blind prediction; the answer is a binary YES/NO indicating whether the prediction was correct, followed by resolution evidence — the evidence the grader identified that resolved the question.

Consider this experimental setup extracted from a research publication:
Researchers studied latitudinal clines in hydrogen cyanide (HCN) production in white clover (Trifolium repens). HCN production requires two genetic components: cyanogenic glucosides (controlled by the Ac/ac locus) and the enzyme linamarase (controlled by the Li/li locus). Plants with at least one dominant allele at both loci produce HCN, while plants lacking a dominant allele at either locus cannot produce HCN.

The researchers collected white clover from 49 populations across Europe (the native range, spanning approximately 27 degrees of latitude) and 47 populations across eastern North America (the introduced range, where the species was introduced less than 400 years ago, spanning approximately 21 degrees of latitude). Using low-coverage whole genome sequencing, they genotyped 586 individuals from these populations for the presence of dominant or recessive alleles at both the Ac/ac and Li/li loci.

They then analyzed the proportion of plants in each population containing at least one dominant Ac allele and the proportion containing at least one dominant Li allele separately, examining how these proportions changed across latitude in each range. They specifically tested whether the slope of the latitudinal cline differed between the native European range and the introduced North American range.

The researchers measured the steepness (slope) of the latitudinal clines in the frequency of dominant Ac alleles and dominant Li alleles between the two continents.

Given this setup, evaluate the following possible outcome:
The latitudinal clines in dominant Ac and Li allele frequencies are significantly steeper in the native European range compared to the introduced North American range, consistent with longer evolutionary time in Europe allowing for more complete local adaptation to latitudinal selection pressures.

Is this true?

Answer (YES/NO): NO